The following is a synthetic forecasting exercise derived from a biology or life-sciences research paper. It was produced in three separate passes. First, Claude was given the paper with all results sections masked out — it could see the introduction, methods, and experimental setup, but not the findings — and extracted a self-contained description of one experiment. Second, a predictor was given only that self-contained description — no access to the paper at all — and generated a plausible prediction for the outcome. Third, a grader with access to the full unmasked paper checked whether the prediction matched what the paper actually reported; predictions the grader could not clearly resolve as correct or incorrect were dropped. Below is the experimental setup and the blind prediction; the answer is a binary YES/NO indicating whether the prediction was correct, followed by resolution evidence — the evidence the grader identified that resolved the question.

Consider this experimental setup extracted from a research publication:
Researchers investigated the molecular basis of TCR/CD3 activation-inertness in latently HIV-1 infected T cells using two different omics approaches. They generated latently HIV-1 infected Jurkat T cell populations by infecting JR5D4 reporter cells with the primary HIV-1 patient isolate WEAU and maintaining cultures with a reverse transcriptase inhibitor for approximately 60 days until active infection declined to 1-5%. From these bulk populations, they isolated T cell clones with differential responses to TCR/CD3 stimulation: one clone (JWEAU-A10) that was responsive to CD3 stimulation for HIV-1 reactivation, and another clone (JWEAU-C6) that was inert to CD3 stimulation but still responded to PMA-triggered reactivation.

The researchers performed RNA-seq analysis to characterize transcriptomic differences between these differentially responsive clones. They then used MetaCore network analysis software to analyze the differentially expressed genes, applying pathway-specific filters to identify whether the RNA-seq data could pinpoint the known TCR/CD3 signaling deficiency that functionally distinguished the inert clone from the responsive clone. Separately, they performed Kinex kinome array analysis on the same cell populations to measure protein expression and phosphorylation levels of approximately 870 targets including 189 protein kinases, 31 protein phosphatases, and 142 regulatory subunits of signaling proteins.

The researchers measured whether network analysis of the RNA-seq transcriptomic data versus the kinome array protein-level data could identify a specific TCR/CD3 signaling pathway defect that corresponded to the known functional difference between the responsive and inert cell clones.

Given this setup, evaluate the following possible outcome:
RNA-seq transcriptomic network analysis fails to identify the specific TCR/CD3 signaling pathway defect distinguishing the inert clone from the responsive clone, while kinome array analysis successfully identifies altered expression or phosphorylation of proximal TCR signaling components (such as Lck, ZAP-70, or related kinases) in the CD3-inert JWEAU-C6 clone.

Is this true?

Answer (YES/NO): YES